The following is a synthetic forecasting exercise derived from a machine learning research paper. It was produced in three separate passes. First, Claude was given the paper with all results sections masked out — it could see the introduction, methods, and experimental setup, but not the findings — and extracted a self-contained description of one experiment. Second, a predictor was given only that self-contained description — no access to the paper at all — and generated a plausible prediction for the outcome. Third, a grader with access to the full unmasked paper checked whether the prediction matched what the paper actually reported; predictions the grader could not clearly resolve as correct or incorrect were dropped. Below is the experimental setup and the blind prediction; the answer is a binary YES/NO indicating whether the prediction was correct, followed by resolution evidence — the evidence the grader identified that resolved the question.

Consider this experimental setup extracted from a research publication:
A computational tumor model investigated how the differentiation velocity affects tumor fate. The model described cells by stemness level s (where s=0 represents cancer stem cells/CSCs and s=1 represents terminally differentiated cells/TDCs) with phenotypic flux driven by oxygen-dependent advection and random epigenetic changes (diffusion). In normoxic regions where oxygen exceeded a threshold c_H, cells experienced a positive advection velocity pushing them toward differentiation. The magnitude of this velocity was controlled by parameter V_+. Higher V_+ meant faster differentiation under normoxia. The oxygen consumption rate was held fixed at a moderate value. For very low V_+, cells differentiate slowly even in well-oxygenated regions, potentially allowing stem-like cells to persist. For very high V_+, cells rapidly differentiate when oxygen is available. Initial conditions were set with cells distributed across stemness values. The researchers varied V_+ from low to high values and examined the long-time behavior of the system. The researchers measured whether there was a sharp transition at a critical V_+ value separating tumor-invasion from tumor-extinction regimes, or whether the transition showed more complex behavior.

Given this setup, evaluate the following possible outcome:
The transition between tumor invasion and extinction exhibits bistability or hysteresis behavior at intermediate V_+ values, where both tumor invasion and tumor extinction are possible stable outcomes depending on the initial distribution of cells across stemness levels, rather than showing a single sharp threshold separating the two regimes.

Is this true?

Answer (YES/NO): YES